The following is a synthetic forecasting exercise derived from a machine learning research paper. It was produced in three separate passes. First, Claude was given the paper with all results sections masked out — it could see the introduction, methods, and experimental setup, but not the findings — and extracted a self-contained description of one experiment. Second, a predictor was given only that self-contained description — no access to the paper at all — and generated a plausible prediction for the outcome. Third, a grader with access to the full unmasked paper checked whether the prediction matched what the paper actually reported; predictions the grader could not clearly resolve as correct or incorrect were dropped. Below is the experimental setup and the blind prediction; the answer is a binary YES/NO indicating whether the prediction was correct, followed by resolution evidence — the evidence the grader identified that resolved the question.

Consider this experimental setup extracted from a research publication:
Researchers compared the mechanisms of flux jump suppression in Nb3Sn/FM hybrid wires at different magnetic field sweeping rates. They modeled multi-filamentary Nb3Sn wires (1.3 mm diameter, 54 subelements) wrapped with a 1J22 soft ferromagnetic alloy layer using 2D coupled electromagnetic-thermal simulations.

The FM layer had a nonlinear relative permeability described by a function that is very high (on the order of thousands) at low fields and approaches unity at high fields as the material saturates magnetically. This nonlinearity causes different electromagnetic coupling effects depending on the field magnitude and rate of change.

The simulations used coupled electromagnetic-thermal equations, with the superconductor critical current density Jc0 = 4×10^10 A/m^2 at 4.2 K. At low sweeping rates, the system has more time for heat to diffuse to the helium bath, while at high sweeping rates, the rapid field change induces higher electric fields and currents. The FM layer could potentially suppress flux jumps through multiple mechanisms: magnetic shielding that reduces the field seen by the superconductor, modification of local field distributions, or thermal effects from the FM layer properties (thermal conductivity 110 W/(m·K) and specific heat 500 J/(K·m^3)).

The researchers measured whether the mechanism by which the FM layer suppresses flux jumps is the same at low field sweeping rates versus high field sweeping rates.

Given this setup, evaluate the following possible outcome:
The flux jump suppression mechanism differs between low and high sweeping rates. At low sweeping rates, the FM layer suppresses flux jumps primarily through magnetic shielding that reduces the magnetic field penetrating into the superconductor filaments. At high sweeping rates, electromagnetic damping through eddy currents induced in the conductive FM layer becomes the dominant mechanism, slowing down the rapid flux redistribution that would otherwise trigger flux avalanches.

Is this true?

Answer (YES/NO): NO